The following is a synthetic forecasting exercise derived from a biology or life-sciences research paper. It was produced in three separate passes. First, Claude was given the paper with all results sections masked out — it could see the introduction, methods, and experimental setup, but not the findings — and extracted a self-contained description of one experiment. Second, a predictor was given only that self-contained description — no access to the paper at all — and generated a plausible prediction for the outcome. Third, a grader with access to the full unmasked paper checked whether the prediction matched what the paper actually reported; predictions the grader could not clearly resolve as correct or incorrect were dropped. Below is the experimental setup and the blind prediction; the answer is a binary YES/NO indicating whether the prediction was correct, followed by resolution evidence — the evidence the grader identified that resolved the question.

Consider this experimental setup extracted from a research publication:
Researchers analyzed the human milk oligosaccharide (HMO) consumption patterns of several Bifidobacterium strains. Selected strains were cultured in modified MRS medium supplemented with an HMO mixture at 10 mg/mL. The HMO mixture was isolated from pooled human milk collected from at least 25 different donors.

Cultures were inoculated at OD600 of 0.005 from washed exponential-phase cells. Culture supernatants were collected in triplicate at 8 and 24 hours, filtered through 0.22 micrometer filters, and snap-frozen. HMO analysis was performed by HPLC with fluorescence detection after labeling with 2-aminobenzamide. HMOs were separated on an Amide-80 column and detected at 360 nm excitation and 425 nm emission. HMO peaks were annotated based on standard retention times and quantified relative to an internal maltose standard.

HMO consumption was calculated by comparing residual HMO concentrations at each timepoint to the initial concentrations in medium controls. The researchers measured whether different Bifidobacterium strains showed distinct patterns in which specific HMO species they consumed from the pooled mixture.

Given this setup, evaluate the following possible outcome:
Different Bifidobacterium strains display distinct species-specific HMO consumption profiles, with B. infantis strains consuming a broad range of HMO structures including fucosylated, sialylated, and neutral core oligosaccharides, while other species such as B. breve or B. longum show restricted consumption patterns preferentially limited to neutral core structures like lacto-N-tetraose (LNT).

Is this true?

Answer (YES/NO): NO